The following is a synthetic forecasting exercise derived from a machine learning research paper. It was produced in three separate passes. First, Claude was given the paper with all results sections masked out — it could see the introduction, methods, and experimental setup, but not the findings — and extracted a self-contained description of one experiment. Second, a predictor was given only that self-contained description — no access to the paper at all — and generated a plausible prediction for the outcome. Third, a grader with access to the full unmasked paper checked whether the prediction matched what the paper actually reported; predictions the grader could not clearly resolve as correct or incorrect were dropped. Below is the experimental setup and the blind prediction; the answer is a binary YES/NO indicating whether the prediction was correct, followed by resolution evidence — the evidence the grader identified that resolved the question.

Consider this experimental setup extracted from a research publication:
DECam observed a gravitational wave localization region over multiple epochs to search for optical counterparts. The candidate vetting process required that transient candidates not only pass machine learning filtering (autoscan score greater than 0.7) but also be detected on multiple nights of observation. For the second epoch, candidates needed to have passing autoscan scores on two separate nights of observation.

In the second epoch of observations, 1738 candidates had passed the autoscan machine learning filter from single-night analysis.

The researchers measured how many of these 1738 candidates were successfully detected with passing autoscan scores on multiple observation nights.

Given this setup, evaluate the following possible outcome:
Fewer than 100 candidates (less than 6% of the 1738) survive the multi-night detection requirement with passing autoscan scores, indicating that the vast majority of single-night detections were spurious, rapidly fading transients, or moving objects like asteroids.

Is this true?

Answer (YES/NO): NO